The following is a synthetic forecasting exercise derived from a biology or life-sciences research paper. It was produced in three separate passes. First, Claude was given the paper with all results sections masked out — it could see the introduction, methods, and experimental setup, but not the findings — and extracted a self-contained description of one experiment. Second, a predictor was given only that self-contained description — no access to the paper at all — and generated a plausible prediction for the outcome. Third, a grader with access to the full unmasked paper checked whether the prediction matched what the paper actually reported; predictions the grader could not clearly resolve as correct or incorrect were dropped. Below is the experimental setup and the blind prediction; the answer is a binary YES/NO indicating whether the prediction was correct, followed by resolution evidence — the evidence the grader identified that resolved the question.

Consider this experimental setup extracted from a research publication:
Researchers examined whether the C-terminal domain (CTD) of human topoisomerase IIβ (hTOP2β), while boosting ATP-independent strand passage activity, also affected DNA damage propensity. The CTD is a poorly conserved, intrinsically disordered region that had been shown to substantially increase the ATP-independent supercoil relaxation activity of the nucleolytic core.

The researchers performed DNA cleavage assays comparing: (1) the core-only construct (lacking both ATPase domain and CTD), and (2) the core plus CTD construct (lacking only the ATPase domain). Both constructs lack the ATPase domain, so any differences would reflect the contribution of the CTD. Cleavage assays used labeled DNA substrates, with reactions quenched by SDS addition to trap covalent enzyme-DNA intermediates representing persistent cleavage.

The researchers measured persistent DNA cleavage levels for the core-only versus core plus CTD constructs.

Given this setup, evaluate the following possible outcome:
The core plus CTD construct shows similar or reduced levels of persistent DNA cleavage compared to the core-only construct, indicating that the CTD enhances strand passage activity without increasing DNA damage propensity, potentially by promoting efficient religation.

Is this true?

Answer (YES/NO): NO